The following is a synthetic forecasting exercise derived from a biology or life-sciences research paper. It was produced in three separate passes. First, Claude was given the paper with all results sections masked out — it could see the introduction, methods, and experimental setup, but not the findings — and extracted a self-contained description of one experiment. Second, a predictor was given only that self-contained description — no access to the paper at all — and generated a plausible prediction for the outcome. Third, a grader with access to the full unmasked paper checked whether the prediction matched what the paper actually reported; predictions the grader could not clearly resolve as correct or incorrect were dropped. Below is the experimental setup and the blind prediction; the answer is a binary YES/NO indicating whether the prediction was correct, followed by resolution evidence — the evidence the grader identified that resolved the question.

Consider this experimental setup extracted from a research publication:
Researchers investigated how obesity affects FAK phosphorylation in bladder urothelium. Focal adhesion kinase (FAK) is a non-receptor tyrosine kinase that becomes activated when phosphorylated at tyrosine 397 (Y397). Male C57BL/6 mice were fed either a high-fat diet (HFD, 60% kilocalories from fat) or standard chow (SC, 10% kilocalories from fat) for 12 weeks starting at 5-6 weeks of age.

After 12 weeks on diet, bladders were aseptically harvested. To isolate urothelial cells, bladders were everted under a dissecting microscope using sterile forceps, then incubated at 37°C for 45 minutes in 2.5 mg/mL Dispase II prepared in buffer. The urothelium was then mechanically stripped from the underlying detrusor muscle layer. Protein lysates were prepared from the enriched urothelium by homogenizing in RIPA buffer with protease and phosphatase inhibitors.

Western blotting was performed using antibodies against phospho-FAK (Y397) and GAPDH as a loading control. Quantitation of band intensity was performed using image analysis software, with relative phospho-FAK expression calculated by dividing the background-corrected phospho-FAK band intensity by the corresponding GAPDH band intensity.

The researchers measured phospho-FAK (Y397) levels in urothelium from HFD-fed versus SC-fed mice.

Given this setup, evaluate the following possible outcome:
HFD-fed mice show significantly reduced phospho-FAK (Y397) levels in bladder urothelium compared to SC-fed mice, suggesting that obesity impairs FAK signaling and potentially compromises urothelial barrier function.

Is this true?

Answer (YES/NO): NO